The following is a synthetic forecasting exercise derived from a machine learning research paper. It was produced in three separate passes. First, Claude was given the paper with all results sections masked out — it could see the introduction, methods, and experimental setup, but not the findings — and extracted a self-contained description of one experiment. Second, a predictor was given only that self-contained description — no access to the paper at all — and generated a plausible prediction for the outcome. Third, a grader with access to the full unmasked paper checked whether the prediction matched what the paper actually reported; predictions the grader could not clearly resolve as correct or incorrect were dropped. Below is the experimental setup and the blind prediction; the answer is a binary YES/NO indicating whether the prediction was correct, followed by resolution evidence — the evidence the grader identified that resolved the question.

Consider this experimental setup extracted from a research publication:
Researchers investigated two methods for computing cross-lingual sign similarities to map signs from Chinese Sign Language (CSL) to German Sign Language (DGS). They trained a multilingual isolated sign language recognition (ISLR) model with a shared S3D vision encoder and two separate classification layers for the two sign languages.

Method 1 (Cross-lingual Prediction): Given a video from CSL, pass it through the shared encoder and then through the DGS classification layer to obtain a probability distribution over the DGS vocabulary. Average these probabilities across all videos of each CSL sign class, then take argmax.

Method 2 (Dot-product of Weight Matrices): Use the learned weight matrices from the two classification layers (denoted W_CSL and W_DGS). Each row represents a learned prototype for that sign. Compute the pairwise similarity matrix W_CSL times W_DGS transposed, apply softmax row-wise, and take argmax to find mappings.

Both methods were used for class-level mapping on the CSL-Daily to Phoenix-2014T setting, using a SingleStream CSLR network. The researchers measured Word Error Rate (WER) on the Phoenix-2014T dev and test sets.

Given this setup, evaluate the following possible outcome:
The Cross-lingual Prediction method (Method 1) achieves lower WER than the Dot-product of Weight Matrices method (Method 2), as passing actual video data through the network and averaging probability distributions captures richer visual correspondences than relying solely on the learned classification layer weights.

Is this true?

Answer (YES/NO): YES